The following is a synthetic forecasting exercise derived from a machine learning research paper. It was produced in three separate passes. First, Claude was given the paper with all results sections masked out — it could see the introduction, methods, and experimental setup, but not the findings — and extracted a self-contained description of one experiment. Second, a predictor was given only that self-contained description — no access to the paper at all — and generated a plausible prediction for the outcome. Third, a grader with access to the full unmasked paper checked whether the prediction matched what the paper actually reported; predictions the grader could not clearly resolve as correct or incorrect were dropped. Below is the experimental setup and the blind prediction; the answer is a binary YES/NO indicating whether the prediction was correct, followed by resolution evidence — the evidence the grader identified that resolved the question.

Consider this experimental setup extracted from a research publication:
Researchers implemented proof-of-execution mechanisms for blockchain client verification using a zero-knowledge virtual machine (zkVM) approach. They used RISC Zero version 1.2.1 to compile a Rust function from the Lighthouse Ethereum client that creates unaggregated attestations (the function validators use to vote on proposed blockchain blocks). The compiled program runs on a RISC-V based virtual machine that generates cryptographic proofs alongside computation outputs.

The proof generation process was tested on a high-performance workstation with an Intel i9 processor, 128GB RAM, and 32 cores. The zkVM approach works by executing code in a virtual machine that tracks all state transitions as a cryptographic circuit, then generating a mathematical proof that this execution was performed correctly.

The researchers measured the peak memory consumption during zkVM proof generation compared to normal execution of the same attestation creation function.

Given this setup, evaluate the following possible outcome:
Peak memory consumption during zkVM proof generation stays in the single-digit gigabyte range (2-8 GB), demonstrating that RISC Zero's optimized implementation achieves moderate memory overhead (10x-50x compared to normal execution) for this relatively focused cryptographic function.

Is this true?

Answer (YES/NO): YES